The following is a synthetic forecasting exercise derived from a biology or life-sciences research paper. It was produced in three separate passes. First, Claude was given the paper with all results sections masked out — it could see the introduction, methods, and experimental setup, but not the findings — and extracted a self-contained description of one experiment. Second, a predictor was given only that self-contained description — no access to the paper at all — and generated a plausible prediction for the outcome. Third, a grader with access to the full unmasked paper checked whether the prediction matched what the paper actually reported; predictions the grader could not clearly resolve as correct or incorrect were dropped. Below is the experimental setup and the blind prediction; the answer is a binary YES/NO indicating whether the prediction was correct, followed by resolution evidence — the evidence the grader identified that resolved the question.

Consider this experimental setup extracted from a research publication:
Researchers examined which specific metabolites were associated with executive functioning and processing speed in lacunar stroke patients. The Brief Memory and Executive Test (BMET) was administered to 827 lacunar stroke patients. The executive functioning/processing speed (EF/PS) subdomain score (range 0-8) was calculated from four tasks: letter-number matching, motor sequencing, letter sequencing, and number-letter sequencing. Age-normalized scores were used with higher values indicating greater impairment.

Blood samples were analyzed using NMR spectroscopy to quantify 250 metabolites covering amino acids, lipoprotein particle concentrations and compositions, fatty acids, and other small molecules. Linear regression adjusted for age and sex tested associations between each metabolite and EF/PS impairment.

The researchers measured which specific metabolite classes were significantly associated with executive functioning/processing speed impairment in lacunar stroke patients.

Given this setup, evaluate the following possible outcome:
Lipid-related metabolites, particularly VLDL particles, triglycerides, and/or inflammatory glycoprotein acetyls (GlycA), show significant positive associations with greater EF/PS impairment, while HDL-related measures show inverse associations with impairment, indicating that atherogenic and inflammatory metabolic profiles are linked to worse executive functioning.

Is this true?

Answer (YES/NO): NO